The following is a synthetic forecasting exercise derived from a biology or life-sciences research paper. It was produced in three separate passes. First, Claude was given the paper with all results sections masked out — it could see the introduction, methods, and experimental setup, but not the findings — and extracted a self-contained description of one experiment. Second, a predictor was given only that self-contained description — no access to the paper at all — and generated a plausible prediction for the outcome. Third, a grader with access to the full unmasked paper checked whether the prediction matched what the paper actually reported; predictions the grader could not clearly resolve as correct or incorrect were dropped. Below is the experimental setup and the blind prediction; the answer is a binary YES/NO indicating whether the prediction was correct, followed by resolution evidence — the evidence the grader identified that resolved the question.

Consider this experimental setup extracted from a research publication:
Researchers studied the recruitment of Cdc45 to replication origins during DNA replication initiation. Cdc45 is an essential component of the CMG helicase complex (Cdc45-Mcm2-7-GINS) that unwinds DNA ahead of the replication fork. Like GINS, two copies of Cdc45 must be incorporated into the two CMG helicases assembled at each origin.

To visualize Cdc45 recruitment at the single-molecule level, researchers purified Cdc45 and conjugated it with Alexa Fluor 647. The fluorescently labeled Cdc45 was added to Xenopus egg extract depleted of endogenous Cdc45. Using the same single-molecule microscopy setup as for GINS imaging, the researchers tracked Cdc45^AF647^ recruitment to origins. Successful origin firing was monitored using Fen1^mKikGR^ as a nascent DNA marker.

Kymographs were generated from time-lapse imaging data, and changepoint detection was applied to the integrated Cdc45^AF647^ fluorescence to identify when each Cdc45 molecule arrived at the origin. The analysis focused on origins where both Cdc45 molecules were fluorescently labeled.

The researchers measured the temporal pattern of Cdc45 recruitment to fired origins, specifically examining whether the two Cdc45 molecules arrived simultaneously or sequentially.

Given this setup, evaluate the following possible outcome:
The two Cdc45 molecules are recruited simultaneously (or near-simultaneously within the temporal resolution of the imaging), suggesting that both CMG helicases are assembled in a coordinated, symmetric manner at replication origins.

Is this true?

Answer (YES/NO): YES